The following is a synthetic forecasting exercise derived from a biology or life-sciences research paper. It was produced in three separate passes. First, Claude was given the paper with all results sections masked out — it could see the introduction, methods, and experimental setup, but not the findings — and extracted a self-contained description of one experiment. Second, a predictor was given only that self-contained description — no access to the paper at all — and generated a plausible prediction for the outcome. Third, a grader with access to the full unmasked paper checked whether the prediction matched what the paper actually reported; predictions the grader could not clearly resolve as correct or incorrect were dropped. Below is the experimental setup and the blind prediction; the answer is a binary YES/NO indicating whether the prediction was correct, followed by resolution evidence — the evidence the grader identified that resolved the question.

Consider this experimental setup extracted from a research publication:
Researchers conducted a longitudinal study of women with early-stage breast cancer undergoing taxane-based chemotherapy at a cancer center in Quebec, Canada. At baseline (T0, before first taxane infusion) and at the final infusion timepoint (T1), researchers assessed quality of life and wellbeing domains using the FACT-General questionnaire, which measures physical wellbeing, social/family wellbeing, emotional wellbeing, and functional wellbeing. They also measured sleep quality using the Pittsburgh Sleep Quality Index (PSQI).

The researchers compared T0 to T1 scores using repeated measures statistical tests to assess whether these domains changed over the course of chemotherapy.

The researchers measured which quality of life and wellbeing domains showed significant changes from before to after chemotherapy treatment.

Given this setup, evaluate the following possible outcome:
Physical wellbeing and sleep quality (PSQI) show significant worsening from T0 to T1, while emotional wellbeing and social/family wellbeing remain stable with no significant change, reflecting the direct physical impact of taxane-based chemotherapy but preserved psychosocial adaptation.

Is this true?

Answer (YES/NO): NO